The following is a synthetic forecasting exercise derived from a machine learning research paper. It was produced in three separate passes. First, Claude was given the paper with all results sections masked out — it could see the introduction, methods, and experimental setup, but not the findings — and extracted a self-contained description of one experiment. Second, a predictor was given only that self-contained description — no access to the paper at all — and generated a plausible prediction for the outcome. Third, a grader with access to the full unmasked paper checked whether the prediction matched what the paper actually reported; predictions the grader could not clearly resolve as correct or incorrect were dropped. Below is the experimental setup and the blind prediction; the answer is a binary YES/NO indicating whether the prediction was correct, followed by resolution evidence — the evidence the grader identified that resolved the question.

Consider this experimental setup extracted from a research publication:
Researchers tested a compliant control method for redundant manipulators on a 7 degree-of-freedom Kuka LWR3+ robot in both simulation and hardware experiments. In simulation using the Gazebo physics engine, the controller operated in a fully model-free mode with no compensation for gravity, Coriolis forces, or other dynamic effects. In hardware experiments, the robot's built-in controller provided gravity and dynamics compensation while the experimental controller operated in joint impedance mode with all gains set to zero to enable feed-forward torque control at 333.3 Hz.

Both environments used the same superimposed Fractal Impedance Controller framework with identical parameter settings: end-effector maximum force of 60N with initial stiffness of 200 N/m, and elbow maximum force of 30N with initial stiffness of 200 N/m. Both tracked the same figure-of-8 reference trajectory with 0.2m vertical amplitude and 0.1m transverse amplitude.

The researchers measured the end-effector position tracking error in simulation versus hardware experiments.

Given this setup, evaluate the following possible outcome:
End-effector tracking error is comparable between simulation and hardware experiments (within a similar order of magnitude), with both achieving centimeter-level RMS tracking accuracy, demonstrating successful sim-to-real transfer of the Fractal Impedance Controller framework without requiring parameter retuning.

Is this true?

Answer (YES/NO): YES